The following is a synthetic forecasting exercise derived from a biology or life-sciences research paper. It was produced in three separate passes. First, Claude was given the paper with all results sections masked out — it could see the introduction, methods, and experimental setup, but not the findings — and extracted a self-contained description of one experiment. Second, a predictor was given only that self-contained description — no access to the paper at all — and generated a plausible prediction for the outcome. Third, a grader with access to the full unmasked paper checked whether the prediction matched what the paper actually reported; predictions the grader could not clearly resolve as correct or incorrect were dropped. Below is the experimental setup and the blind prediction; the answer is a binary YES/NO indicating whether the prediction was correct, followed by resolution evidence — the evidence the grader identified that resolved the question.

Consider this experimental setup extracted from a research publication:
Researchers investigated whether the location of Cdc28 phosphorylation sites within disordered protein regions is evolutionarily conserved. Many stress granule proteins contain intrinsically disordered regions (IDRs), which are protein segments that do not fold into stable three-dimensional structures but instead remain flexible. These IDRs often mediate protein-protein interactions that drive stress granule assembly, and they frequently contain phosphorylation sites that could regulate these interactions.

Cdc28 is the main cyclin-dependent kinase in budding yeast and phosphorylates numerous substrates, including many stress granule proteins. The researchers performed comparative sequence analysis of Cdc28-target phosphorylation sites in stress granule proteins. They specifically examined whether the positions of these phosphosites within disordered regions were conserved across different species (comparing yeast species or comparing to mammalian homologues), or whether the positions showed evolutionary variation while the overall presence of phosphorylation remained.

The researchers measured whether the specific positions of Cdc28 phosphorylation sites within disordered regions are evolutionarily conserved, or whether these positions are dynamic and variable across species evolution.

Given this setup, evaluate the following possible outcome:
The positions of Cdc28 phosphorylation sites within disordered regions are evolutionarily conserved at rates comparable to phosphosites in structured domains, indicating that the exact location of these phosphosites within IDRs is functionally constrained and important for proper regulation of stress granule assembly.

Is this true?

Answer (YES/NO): NO